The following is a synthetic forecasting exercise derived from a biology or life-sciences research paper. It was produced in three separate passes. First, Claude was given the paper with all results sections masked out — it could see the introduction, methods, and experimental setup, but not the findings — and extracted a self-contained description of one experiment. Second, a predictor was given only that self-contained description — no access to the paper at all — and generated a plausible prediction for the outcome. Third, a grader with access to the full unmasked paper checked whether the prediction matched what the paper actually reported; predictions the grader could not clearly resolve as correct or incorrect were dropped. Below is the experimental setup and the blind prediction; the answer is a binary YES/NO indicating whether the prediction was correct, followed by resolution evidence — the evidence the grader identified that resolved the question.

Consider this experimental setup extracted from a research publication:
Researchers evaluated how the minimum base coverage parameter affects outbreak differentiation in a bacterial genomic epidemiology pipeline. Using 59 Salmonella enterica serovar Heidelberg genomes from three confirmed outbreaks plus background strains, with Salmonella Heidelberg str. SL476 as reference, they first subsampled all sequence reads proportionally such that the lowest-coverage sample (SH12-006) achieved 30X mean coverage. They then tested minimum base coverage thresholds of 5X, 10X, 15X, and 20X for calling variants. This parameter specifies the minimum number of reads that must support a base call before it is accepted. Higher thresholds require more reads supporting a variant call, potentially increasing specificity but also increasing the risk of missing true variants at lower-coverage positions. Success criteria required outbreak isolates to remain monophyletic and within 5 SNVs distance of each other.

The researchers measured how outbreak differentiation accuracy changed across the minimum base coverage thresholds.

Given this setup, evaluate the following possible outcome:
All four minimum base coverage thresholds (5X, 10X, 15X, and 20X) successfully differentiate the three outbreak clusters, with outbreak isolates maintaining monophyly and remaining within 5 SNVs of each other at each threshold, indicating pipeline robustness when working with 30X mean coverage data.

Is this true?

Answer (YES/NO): NO